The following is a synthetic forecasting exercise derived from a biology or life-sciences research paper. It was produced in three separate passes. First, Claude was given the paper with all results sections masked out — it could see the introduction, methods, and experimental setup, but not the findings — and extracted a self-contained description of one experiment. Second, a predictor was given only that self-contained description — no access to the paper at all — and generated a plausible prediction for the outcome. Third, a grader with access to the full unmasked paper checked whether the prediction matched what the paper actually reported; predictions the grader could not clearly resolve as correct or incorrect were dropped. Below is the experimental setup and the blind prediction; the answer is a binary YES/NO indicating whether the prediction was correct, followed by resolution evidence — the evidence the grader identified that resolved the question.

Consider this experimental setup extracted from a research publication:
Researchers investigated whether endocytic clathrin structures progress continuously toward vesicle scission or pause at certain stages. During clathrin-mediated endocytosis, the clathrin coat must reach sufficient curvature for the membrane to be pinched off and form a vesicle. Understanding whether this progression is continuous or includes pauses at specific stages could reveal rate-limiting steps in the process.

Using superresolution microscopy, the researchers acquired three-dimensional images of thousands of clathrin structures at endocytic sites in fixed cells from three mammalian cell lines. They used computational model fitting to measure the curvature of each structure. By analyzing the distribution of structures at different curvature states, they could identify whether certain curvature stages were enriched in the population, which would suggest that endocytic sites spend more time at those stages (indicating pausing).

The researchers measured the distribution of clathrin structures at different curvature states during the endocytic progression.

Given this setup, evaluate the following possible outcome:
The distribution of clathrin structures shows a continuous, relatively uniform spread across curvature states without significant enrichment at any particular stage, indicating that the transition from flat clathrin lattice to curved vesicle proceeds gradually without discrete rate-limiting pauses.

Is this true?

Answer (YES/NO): NO